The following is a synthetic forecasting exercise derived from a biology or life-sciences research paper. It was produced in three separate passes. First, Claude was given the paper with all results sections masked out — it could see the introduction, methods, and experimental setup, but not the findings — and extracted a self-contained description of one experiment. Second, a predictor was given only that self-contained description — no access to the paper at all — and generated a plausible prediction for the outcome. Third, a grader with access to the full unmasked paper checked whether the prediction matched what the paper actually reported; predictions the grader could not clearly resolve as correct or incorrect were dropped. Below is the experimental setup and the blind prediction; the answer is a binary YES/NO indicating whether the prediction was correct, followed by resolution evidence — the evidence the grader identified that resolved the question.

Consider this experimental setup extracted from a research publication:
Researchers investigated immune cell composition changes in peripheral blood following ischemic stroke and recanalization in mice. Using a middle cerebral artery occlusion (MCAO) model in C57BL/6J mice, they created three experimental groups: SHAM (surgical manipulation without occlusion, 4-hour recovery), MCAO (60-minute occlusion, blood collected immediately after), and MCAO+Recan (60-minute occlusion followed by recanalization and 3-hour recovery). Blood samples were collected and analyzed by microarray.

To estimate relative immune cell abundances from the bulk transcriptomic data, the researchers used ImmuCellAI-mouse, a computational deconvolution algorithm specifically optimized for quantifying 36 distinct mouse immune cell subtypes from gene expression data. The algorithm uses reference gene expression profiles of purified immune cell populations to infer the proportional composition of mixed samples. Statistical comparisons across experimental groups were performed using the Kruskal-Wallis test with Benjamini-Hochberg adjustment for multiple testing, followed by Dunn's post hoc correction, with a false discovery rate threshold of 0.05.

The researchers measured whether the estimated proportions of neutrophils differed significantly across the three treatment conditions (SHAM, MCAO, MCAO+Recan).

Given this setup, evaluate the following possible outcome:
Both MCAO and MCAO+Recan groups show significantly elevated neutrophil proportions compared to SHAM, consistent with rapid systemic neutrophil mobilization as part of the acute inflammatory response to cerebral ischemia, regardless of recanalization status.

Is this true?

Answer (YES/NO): NO